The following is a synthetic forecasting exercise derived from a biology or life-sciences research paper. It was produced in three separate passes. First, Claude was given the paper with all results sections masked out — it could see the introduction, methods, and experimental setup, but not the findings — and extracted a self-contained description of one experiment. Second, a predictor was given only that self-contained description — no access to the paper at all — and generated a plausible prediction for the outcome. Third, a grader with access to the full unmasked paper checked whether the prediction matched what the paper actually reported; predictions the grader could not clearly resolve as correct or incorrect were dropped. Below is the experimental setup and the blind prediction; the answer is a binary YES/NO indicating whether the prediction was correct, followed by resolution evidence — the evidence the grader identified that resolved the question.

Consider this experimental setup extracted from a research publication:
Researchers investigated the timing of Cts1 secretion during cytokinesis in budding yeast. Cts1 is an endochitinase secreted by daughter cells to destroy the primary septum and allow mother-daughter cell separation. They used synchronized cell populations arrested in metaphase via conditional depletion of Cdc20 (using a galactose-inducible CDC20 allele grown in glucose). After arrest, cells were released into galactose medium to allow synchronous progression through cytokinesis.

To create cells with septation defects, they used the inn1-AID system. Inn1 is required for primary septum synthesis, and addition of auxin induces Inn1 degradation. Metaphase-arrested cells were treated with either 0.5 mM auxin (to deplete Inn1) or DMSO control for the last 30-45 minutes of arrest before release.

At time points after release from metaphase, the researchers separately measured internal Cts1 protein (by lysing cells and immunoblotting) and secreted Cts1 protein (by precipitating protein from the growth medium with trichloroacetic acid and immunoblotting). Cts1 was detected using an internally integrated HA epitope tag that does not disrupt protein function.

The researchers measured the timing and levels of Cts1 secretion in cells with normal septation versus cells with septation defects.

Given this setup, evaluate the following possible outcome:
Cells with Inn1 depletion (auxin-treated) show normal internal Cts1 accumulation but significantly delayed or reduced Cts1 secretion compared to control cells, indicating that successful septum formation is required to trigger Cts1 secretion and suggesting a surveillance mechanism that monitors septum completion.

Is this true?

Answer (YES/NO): YES